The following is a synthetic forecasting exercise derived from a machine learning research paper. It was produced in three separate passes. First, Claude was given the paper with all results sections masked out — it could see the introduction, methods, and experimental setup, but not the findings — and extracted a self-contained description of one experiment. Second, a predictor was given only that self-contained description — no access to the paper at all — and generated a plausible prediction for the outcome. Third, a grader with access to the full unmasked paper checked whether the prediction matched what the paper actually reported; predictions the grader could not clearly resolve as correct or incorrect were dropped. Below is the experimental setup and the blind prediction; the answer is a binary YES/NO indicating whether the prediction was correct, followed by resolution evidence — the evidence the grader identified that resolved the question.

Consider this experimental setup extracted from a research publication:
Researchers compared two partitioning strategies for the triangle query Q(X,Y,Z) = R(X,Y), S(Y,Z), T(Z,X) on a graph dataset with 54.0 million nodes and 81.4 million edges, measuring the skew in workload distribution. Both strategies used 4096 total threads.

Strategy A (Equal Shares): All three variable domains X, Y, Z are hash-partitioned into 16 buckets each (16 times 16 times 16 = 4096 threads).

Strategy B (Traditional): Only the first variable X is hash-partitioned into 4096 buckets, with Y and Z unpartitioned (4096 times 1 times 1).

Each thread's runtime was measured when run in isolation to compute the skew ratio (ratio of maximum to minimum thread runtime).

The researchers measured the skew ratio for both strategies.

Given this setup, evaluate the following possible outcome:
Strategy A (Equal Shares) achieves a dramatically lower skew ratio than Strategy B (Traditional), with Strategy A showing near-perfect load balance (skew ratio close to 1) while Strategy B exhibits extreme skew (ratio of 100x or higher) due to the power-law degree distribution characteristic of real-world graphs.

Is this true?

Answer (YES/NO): NO